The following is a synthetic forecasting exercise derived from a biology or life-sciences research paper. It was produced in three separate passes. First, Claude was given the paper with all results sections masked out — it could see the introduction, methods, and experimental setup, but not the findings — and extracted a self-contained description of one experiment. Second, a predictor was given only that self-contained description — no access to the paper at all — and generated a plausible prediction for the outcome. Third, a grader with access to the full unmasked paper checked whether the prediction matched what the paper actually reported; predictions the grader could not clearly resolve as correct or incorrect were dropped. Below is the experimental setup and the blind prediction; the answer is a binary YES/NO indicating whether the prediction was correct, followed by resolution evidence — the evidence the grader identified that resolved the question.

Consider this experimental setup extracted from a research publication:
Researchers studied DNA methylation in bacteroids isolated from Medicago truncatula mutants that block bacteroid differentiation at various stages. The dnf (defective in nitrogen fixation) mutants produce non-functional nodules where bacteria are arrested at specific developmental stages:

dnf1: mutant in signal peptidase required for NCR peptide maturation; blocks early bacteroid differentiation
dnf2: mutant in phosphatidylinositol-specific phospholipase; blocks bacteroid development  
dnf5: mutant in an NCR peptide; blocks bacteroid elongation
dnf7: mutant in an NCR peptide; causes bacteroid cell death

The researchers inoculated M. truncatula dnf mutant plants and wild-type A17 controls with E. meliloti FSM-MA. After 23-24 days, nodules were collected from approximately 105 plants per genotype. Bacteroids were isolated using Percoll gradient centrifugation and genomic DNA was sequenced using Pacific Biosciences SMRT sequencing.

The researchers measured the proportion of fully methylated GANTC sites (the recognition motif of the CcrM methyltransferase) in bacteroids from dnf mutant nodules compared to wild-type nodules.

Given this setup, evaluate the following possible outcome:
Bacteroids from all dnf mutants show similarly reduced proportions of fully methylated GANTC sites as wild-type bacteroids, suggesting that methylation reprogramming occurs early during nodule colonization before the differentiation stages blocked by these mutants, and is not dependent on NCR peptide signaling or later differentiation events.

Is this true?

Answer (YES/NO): NO